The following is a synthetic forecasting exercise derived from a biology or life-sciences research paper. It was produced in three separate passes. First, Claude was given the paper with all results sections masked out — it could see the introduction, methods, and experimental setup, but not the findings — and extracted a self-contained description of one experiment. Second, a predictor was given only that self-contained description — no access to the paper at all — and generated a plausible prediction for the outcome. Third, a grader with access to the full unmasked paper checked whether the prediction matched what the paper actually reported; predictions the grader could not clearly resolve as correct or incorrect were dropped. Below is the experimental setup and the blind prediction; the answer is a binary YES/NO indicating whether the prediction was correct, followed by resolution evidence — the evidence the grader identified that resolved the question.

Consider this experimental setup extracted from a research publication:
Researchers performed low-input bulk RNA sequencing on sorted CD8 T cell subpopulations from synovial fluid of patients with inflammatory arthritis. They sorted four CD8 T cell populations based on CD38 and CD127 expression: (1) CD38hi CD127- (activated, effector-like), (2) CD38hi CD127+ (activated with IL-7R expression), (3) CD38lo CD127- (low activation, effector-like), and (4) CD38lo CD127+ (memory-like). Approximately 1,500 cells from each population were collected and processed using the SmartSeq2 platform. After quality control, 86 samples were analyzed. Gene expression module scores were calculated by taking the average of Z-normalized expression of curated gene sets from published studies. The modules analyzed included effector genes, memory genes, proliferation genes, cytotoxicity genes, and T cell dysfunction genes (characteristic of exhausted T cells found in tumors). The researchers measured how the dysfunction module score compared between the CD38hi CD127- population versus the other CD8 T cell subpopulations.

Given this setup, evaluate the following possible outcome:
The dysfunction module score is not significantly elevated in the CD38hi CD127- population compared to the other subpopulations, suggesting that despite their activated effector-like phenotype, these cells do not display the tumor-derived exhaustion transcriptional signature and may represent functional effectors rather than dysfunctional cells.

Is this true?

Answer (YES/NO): NO